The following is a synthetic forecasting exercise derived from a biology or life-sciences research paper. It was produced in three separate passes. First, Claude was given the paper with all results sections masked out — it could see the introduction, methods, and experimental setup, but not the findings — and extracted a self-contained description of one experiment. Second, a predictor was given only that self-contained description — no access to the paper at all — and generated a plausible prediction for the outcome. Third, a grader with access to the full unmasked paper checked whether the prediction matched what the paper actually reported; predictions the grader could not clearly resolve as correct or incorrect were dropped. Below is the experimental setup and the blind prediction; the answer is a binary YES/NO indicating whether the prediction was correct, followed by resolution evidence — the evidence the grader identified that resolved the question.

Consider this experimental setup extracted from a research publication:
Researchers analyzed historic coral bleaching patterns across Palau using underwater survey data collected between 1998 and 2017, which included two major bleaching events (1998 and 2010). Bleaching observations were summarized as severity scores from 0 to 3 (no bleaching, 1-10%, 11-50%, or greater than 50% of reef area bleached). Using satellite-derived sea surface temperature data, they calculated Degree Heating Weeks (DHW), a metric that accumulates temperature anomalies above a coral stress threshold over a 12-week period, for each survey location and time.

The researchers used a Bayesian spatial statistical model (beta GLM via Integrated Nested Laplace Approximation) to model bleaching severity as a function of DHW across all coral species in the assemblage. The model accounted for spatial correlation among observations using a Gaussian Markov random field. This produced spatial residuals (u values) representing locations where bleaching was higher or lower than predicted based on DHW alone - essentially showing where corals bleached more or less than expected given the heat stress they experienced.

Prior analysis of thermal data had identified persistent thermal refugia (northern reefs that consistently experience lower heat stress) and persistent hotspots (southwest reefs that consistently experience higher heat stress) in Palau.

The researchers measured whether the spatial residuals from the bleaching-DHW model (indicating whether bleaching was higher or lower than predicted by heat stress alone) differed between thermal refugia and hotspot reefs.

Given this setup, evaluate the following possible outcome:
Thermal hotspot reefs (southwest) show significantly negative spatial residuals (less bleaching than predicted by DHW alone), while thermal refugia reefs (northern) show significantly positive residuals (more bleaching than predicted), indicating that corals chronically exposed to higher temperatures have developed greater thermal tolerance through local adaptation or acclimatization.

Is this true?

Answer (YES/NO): YES